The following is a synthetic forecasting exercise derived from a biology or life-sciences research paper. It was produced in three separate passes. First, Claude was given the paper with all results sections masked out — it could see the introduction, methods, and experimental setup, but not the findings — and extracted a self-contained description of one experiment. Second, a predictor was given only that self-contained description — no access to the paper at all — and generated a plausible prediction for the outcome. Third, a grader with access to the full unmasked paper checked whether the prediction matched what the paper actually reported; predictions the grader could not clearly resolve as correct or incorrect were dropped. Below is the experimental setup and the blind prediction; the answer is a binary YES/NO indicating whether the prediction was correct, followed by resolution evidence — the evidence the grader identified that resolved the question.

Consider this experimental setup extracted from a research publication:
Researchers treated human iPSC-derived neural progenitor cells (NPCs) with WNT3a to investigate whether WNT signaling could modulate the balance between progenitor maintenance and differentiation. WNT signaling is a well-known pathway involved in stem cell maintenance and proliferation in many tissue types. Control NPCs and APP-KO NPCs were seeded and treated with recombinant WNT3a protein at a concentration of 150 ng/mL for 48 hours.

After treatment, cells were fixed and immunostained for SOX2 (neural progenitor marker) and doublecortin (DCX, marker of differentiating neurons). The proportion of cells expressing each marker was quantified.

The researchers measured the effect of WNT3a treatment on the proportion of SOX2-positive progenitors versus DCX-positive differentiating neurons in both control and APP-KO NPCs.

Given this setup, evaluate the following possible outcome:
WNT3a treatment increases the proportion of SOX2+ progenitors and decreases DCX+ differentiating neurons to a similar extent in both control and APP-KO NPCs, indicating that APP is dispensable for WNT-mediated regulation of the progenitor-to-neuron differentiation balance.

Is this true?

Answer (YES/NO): NO